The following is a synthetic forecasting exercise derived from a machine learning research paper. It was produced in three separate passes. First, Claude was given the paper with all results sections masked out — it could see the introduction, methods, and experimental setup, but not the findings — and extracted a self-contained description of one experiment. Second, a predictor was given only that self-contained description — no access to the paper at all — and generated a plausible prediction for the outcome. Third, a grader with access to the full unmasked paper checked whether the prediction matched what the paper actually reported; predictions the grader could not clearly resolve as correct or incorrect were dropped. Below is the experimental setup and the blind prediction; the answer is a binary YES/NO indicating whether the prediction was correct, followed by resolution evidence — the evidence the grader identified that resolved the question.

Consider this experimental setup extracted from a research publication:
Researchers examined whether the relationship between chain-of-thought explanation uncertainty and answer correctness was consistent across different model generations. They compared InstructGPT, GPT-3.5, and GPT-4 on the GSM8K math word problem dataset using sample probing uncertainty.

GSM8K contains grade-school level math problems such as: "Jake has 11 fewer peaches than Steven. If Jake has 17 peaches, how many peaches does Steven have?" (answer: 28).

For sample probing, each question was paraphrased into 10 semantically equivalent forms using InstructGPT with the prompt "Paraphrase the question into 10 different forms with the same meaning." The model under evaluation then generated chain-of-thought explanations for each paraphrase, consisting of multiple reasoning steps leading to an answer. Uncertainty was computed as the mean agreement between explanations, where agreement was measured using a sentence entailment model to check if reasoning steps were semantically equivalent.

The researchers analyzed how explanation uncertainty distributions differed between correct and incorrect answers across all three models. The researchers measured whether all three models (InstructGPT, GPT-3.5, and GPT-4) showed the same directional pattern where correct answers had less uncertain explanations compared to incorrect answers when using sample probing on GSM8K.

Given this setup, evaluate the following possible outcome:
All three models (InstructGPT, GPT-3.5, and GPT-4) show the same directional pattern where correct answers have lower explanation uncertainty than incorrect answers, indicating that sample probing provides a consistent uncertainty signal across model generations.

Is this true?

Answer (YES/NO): YES